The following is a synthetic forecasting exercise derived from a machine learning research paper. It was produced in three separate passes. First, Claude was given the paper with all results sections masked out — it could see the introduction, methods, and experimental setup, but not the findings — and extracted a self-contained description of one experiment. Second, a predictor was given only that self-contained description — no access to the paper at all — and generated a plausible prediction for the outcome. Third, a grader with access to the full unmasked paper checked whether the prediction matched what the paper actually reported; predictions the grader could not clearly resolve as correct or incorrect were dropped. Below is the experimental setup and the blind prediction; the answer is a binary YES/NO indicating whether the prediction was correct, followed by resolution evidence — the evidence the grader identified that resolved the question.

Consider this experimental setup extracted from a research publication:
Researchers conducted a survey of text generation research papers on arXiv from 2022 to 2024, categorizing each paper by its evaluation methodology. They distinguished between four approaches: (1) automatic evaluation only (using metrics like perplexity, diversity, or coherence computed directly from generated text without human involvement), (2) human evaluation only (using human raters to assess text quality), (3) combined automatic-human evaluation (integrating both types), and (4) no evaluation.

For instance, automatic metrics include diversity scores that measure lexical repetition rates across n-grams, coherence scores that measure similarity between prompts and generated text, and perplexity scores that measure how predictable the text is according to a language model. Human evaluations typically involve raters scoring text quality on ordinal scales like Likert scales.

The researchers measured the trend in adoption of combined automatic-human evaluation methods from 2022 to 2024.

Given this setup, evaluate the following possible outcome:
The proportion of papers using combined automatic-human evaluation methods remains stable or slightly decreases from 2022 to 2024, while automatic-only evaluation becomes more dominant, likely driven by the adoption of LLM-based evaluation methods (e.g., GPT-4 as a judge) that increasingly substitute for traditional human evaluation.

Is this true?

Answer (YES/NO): NO